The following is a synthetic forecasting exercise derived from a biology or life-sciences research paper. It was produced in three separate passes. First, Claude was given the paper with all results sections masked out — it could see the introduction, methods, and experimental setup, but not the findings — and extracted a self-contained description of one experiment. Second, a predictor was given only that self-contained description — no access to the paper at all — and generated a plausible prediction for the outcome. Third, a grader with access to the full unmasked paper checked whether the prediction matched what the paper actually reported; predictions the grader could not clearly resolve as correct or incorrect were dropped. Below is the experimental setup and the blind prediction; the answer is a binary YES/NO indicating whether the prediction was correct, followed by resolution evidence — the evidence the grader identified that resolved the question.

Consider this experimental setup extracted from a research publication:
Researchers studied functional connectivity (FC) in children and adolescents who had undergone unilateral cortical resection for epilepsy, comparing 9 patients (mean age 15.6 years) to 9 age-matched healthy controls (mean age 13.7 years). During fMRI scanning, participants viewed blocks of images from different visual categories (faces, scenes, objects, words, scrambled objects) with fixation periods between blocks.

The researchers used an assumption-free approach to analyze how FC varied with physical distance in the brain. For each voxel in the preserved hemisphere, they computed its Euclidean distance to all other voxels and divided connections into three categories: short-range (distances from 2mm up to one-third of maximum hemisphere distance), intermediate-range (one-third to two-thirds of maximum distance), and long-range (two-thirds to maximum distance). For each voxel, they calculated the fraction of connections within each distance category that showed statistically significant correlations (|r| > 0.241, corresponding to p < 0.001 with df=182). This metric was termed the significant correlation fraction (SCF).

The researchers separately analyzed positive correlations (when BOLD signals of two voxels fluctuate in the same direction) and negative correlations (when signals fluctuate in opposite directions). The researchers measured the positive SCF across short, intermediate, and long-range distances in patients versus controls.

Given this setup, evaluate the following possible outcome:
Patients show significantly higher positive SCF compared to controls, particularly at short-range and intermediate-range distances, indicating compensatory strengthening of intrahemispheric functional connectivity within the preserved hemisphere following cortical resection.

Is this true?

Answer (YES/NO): NO